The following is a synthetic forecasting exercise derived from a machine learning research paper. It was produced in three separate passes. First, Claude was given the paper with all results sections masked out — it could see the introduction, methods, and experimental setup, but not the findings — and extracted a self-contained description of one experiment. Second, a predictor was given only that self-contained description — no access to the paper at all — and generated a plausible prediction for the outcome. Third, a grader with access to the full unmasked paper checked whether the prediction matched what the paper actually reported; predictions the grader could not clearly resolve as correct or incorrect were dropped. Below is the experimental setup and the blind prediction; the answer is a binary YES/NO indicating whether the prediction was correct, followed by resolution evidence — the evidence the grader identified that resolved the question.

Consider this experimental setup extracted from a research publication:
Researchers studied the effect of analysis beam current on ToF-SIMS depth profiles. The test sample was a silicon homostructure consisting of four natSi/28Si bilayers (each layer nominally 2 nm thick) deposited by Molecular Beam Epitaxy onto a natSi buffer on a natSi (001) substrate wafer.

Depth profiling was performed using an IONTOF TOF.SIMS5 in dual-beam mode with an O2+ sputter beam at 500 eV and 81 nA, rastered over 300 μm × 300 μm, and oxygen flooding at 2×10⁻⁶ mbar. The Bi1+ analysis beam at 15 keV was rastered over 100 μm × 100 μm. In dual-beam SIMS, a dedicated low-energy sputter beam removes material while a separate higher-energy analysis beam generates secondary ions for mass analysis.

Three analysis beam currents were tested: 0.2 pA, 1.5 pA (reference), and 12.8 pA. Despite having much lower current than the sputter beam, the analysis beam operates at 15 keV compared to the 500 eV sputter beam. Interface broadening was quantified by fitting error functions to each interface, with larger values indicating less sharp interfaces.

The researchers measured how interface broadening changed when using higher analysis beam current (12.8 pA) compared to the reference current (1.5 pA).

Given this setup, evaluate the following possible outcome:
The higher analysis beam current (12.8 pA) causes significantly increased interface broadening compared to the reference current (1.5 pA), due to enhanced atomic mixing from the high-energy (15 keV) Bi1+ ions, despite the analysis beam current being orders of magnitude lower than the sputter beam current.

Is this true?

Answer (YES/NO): YES